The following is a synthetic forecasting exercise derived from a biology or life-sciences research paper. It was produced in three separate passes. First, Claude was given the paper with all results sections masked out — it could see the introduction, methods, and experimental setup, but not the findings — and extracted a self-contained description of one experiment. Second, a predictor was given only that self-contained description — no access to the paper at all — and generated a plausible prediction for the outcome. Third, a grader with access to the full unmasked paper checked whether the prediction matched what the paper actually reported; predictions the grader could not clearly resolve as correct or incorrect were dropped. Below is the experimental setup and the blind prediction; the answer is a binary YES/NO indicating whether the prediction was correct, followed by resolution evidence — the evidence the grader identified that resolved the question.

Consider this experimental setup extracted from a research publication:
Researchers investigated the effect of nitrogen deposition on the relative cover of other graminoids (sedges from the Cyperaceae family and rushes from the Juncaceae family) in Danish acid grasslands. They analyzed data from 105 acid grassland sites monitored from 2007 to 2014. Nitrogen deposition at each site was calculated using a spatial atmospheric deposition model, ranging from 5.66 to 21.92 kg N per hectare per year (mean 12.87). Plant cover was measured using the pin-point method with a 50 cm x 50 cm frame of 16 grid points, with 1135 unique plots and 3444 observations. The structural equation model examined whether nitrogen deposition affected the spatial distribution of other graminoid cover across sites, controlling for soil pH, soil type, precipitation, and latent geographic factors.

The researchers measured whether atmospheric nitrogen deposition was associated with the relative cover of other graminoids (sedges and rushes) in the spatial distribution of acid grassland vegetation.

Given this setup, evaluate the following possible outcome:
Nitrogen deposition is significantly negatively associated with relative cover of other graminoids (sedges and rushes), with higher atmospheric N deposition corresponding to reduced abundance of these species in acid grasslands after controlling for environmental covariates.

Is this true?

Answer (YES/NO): NO